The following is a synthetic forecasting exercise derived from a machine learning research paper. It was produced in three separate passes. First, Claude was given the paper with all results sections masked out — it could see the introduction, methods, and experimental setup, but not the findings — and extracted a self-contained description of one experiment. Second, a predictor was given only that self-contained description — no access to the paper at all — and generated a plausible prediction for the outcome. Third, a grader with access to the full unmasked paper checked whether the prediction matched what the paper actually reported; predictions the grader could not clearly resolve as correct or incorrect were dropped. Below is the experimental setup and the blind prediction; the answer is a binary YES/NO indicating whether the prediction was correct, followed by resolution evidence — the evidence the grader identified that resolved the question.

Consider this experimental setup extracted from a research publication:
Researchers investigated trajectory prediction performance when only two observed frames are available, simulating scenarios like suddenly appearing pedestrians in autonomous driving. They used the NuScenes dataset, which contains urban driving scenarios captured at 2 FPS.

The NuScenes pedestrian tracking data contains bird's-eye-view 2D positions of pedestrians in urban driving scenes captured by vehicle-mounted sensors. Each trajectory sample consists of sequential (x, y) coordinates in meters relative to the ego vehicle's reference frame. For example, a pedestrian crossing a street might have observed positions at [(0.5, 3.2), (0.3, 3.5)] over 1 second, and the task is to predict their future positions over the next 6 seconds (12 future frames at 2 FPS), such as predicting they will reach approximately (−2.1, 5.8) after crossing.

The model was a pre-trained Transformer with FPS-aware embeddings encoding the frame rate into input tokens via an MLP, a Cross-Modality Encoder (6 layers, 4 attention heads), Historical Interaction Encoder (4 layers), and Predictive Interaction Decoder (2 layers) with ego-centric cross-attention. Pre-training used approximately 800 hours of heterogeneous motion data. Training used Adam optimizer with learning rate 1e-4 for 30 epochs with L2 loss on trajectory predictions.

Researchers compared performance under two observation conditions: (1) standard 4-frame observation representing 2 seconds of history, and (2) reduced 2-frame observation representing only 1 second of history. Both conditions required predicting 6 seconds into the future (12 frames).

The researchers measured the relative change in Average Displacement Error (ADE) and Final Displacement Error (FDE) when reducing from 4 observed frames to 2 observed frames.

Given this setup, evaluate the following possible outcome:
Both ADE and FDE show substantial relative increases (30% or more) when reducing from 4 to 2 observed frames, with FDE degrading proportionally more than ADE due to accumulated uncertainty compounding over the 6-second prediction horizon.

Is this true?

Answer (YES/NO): NO